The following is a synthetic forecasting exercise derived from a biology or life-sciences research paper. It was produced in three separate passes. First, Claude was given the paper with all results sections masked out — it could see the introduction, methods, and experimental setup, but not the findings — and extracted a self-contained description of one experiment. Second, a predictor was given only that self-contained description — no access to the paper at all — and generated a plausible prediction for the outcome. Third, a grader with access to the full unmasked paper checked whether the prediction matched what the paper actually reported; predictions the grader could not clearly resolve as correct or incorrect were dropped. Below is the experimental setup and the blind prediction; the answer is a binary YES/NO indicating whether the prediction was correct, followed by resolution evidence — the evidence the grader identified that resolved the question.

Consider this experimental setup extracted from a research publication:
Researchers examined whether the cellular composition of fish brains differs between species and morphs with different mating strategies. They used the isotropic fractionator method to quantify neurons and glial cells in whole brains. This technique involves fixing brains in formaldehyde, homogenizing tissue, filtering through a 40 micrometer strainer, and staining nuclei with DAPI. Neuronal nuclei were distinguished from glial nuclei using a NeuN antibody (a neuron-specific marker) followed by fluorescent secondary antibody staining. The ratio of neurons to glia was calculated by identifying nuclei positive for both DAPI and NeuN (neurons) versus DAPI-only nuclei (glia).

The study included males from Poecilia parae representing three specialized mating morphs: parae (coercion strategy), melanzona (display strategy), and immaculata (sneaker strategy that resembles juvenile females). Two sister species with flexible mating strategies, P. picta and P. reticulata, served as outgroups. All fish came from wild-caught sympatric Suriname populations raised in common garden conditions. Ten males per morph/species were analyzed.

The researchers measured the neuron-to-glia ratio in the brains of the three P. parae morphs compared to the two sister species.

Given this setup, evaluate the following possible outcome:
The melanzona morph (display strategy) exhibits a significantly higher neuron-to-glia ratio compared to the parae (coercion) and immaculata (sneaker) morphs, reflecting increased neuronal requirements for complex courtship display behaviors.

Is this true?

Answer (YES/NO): NO